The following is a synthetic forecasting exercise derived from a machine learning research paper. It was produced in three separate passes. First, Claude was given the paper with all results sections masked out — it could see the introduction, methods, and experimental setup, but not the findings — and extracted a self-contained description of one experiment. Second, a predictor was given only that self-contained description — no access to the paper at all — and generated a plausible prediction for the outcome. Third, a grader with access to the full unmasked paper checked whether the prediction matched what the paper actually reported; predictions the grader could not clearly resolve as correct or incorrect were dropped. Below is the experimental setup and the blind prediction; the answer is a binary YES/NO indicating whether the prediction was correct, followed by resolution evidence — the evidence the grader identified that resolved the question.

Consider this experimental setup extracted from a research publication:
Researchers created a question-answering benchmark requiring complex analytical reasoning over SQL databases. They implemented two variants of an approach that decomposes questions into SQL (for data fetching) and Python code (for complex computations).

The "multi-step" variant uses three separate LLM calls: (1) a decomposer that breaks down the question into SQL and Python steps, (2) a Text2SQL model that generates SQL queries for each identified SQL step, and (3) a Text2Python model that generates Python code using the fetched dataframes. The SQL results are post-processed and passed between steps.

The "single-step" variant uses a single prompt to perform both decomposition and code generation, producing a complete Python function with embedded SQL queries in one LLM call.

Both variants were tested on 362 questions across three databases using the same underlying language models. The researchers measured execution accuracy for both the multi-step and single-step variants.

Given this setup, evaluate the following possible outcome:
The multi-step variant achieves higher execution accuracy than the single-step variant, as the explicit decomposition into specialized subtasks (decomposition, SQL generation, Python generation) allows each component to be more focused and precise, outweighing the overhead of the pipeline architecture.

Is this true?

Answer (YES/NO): NO